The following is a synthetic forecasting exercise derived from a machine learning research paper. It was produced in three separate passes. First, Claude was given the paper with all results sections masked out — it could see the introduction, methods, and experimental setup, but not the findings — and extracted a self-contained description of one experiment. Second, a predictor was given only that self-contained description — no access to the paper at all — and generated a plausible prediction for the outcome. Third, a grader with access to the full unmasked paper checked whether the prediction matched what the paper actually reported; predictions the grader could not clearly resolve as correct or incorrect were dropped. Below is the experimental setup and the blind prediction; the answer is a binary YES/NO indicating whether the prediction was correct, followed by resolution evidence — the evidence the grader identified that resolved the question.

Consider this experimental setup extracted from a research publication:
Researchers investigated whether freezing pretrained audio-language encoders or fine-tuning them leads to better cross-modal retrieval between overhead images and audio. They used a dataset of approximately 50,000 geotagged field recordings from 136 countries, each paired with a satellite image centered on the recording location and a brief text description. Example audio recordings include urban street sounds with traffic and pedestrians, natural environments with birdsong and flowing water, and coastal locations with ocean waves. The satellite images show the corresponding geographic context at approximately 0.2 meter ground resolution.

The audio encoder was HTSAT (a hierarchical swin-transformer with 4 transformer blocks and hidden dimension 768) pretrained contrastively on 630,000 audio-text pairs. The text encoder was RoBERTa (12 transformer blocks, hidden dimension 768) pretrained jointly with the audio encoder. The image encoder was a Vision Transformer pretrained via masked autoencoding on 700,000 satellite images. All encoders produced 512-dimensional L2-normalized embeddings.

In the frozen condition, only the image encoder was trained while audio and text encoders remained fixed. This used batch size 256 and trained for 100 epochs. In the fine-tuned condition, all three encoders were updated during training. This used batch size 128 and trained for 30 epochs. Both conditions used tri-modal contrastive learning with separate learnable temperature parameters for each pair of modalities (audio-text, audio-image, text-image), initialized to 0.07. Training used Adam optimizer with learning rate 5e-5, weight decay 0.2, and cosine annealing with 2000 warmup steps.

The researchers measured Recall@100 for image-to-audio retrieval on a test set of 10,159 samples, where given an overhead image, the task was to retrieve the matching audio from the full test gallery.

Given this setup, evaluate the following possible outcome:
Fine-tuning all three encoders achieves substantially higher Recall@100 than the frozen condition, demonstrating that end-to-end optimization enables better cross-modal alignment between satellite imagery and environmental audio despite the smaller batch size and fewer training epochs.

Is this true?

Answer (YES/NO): YES